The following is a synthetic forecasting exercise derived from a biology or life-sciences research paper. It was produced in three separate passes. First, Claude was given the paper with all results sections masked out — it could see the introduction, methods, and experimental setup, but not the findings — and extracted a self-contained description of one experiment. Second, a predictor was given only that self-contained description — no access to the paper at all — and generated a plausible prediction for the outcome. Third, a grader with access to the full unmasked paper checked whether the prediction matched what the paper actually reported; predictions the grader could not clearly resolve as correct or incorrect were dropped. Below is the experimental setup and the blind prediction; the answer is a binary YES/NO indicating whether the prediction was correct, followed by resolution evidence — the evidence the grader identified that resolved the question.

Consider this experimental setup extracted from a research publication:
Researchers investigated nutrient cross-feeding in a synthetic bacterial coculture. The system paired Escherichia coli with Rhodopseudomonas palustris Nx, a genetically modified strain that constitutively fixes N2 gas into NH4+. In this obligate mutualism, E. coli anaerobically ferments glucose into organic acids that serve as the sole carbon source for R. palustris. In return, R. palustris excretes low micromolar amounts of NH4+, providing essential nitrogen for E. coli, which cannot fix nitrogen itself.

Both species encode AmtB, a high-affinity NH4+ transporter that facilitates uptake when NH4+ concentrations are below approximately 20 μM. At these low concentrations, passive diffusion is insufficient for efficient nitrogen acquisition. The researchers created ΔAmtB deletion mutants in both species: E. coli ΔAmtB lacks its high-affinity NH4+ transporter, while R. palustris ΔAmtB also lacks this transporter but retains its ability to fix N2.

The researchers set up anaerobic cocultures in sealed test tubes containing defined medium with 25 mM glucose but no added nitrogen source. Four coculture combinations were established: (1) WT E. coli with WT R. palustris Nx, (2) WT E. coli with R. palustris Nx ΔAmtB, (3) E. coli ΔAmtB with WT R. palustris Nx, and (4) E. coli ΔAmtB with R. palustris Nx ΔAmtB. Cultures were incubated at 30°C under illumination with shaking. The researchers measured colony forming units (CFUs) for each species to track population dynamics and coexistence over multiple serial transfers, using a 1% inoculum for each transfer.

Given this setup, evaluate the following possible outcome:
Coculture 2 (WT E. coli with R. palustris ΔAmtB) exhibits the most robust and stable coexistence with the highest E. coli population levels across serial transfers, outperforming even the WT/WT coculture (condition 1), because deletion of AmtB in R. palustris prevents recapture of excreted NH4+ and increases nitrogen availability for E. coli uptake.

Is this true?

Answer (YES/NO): NO